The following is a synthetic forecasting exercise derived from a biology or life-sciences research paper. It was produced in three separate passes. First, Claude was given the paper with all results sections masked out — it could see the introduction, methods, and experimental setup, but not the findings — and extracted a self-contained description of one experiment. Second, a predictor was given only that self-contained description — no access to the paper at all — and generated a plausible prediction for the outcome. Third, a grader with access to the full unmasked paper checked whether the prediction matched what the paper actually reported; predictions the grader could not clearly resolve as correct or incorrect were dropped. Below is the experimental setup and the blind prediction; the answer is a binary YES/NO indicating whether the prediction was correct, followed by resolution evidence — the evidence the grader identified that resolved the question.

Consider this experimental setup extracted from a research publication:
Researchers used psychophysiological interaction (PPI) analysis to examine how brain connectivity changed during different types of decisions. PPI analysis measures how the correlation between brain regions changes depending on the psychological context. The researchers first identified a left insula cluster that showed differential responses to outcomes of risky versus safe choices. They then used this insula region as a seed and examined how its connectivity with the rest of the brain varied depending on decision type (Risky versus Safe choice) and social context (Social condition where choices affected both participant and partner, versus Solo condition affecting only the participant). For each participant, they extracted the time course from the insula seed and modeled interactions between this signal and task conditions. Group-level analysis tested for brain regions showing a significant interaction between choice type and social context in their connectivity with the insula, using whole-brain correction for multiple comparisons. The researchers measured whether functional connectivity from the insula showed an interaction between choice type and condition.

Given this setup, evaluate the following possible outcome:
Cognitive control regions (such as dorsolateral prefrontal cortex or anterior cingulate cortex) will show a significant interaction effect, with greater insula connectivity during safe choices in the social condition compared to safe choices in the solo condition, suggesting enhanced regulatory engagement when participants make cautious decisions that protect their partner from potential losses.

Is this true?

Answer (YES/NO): NO